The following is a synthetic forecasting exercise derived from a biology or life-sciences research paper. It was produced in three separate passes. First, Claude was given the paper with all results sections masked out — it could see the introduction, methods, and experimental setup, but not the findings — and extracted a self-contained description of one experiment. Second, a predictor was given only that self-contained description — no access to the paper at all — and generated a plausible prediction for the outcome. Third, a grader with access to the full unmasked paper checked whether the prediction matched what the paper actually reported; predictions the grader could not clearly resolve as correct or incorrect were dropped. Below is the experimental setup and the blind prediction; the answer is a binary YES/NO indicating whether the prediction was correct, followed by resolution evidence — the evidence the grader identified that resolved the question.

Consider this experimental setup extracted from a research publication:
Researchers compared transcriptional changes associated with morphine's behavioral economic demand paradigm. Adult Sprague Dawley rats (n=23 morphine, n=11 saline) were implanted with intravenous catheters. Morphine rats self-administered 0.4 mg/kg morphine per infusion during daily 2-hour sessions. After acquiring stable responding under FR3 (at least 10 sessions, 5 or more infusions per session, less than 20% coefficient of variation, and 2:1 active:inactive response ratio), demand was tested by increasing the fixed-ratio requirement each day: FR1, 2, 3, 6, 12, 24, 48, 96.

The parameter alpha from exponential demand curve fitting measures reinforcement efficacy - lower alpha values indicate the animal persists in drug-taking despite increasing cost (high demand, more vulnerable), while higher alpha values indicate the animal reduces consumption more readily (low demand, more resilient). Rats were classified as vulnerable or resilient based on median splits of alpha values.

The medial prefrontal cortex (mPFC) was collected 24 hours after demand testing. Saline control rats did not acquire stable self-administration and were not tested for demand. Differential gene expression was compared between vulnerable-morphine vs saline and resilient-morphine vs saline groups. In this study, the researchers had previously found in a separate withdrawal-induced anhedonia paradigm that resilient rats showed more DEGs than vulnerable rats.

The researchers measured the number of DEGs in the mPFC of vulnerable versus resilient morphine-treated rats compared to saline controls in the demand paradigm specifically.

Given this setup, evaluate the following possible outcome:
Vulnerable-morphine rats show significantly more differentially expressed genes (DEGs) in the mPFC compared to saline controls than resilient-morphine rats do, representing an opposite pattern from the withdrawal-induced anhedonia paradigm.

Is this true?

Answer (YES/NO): NO